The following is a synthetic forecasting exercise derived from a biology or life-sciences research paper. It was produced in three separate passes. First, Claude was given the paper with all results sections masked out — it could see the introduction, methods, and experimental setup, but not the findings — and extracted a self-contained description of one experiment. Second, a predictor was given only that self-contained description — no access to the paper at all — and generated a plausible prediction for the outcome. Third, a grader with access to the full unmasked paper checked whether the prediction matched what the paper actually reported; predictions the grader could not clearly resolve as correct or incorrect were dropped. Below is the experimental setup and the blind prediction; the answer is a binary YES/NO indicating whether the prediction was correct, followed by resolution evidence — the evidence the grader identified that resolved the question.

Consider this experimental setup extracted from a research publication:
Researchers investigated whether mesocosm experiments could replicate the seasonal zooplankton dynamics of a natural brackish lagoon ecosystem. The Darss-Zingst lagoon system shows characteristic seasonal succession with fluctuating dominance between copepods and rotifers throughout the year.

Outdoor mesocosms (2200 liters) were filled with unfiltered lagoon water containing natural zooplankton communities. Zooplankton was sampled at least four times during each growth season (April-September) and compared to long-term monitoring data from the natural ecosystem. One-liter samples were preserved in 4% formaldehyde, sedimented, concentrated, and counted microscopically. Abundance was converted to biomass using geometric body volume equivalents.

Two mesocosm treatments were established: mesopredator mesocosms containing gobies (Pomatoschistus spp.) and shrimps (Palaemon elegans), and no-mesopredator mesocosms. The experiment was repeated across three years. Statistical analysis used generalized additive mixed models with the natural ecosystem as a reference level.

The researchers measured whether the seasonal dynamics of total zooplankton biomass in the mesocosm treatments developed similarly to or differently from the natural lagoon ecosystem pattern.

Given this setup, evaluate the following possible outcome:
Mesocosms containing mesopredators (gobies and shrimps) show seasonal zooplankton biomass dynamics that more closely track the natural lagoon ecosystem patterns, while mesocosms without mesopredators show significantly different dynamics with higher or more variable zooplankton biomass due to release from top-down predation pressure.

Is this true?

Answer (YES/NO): NO